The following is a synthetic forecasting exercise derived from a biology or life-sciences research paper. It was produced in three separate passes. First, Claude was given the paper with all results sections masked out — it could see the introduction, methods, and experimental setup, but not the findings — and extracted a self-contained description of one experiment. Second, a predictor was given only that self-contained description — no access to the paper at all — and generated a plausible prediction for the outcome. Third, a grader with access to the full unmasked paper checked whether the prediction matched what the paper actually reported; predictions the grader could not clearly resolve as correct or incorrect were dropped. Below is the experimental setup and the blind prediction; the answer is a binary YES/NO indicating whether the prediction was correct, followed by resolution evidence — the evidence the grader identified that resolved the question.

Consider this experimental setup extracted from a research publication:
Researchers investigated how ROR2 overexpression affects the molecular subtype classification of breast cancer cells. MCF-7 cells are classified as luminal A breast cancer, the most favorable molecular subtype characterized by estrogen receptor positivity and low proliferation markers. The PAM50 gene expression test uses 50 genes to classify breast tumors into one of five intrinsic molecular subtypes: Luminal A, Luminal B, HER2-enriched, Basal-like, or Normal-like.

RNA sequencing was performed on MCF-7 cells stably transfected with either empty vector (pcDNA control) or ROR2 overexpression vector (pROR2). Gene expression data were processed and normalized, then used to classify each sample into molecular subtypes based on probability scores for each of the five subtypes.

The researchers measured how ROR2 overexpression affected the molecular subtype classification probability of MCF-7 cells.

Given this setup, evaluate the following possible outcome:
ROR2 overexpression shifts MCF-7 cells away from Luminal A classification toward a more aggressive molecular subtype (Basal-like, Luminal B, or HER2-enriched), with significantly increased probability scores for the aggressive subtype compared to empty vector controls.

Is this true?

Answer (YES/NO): YES